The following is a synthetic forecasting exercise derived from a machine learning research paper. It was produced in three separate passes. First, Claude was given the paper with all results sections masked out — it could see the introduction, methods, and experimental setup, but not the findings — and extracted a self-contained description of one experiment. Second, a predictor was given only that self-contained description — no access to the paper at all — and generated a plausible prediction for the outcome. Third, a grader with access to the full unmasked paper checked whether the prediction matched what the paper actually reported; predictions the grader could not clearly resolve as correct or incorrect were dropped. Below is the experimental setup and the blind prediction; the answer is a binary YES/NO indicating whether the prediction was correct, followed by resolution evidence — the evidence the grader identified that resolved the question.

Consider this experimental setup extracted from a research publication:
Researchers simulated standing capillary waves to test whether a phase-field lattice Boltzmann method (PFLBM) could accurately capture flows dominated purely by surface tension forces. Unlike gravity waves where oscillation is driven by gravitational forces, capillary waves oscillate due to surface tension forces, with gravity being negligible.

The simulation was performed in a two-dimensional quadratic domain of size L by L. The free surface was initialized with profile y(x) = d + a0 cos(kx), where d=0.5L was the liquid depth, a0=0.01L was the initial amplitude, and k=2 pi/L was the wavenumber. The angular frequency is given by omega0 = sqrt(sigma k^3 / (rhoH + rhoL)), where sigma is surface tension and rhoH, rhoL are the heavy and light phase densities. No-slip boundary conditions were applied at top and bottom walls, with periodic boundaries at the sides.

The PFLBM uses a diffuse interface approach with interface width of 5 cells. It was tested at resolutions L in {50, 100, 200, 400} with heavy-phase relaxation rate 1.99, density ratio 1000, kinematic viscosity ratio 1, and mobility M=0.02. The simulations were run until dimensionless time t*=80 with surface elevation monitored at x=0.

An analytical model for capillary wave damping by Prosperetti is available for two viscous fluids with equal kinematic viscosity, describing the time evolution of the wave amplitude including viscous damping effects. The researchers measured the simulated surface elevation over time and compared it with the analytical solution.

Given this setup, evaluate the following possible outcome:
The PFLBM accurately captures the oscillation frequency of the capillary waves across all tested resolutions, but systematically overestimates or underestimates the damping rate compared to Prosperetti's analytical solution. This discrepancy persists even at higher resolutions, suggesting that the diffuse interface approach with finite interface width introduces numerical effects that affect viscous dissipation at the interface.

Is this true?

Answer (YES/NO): NO